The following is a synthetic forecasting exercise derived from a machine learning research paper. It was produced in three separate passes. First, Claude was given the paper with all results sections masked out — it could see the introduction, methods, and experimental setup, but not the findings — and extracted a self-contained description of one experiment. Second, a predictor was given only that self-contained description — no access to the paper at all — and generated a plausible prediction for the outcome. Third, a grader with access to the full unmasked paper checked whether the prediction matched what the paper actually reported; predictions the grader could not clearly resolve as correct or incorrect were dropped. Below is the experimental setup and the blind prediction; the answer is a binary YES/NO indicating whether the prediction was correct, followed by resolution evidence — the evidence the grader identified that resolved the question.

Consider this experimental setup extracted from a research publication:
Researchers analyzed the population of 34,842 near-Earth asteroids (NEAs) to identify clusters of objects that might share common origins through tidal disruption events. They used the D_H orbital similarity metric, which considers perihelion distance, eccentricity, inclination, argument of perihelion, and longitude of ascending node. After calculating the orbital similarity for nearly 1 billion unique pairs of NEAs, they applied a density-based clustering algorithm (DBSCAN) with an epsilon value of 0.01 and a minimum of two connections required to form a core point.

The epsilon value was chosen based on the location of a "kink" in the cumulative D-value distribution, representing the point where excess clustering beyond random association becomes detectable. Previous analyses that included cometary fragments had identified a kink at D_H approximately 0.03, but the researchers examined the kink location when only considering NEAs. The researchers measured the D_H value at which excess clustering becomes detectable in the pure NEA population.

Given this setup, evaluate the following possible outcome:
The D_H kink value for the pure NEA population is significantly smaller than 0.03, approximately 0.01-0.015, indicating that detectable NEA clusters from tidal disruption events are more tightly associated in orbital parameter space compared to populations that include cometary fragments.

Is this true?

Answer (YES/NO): YES